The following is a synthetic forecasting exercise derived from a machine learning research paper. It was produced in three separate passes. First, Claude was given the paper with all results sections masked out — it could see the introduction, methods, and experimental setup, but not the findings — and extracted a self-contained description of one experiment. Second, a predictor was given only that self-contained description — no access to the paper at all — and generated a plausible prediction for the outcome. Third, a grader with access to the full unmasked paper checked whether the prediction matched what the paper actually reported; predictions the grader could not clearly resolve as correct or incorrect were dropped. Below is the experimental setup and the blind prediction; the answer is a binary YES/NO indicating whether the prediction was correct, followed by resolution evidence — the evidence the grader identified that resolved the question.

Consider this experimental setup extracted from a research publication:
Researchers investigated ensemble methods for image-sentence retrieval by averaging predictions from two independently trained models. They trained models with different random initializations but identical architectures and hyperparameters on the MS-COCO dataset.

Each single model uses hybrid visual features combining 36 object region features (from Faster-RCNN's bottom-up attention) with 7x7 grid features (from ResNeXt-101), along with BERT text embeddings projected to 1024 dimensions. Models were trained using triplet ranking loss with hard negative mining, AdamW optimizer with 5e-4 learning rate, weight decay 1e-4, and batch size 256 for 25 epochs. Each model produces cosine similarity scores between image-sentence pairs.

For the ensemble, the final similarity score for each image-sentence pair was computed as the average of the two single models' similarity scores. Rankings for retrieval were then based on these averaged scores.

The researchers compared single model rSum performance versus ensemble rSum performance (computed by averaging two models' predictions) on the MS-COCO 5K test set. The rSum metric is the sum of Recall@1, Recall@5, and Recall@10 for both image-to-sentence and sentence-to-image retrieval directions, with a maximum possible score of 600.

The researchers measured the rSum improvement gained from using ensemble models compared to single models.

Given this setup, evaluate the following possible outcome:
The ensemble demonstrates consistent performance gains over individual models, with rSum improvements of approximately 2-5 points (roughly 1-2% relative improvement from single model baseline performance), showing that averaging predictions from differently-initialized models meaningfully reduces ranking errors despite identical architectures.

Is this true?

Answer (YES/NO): NO